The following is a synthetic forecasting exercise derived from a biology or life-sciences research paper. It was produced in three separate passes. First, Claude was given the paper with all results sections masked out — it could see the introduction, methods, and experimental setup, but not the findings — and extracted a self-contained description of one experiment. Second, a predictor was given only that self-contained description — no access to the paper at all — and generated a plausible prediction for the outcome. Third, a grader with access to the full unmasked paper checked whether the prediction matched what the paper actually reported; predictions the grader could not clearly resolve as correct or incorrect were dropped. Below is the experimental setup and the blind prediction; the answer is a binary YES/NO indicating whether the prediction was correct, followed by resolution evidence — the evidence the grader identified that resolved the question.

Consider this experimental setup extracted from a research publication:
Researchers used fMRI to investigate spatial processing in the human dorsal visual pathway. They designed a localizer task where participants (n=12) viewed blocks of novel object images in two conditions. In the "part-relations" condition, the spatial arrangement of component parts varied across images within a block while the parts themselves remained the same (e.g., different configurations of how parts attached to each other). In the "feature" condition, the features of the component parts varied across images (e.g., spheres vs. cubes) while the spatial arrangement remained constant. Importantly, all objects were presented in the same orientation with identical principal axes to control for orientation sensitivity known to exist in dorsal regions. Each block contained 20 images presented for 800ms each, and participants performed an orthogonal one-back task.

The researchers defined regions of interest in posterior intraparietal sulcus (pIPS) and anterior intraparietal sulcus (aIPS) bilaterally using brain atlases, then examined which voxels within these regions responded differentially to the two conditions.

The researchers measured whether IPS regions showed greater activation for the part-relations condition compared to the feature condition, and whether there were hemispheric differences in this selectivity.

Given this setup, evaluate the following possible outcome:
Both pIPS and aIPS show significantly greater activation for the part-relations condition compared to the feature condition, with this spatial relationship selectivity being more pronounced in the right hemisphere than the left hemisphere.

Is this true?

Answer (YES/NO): YES